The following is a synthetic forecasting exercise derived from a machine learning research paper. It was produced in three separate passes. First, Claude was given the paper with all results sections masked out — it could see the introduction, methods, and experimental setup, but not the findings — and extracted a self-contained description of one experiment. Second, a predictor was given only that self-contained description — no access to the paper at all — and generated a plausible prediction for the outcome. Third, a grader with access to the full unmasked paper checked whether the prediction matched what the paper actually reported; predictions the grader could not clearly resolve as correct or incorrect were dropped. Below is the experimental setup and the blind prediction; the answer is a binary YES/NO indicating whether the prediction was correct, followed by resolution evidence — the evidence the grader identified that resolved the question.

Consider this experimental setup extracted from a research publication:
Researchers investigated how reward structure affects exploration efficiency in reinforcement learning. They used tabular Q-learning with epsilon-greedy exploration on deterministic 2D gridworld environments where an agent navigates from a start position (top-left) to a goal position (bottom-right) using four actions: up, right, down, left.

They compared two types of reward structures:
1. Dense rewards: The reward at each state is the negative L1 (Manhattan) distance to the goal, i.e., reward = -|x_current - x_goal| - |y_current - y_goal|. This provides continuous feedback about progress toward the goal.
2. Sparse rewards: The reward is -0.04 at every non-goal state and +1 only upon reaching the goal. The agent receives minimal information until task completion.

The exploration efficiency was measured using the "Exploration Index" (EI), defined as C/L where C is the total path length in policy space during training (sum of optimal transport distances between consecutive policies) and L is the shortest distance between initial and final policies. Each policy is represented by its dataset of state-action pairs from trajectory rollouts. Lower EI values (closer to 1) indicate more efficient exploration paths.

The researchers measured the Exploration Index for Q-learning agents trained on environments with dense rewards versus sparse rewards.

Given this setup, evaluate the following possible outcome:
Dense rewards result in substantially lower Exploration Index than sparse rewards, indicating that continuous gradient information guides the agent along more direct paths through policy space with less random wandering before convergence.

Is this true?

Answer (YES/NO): YES